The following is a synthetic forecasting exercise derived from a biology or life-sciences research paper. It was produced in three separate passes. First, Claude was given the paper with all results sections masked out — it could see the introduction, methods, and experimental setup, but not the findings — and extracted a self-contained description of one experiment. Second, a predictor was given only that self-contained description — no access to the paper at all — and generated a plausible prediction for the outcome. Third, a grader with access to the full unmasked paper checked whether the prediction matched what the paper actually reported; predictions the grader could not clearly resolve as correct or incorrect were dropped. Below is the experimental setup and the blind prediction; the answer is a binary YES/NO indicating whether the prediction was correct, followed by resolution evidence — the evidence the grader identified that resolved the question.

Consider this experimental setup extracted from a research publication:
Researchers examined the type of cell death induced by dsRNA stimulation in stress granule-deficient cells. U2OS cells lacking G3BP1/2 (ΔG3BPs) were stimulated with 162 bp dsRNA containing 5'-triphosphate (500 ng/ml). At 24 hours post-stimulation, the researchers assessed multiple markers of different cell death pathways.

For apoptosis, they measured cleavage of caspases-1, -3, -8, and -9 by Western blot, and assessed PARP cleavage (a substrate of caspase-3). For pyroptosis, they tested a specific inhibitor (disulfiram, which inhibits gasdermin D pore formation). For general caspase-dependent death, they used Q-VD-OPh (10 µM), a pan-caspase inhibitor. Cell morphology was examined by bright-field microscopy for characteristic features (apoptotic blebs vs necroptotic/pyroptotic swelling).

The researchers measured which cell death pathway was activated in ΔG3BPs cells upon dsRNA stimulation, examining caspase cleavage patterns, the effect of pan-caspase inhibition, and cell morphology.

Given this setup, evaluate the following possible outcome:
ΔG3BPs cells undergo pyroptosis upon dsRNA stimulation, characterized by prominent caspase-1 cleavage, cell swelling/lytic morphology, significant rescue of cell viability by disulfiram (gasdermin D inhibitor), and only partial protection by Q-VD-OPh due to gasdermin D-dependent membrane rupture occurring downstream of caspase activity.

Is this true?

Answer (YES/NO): NO